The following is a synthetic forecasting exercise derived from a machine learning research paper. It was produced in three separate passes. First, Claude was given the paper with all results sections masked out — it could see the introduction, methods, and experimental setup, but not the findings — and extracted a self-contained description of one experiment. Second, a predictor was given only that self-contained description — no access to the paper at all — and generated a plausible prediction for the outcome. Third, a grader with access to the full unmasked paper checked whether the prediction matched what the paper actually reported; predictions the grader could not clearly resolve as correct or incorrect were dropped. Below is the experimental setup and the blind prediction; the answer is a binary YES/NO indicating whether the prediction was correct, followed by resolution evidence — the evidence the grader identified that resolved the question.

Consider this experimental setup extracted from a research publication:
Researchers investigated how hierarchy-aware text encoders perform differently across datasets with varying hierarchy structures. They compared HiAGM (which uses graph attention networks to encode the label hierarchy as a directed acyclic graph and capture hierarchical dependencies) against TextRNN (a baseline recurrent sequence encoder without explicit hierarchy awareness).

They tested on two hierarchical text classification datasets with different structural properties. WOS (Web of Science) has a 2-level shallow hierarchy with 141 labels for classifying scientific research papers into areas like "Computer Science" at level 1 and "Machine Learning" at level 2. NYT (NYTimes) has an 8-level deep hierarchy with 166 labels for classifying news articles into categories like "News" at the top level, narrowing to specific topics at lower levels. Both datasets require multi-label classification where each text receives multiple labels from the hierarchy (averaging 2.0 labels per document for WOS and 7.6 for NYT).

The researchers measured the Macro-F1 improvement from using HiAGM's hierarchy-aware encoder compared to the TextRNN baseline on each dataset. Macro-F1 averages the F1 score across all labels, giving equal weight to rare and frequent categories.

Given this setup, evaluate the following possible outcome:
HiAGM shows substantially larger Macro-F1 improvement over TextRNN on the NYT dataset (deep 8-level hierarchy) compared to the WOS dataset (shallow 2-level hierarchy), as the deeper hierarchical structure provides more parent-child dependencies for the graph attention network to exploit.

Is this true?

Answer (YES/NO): YES